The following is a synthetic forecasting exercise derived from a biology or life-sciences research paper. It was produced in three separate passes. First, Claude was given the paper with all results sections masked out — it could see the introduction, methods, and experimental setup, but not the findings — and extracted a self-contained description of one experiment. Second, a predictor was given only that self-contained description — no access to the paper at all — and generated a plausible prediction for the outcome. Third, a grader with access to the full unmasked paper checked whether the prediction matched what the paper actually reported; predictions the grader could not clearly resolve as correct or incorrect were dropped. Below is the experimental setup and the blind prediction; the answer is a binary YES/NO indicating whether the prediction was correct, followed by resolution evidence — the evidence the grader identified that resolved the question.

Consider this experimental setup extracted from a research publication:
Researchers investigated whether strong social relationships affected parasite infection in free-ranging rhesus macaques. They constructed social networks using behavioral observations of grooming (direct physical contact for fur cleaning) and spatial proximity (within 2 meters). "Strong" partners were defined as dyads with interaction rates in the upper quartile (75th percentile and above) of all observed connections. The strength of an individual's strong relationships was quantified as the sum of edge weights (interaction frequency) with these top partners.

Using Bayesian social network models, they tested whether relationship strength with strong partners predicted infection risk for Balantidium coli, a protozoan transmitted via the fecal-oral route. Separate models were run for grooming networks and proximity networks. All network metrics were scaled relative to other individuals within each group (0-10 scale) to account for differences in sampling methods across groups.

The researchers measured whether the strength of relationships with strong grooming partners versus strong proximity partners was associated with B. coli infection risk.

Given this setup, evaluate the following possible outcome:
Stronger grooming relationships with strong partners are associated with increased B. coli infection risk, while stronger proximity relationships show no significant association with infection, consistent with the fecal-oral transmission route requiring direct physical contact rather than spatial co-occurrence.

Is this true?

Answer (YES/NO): NO